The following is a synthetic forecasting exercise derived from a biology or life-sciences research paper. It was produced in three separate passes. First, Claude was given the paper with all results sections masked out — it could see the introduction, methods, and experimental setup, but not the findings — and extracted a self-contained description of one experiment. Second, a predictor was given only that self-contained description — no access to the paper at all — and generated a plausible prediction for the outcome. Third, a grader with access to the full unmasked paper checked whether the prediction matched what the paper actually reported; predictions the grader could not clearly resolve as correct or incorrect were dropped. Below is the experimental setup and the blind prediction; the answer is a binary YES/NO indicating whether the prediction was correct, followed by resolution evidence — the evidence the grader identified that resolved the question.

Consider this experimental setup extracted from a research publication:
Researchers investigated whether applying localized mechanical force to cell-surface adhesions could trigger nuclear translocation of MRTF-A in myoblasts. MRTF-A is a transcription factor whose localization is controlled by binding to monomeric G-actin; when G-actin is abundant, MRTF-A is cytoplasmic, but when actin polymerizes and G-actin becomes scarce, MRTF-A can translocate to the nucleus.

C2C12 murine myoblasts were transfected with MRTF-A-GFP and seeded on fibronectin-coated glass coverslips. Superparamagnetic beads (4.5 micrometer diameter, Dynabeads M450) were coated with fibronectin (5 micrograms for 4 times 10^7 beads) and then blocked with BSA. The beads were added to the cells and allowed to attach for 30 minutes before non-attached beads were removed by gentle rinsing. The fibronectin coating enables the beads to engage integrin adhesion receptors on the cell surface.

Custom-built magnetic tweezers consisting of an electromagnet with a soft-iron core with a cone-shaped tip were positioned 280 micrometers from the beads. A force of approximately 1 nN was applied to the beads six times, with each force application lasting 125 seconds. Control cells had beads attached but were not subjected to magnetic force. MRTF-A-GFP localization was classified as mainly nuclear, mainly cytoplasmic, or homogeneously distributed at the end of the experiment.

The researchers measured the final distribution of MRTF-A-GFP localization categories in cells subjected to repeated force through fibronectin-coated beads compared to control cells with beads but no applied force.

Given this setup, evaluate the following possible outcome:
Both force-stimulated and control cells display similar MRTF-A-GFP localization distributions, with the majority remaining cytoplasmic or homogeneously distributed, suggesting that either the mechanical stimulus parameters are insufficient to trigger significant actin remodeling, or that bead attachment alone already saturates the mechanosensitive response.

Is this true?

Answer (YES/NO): NO